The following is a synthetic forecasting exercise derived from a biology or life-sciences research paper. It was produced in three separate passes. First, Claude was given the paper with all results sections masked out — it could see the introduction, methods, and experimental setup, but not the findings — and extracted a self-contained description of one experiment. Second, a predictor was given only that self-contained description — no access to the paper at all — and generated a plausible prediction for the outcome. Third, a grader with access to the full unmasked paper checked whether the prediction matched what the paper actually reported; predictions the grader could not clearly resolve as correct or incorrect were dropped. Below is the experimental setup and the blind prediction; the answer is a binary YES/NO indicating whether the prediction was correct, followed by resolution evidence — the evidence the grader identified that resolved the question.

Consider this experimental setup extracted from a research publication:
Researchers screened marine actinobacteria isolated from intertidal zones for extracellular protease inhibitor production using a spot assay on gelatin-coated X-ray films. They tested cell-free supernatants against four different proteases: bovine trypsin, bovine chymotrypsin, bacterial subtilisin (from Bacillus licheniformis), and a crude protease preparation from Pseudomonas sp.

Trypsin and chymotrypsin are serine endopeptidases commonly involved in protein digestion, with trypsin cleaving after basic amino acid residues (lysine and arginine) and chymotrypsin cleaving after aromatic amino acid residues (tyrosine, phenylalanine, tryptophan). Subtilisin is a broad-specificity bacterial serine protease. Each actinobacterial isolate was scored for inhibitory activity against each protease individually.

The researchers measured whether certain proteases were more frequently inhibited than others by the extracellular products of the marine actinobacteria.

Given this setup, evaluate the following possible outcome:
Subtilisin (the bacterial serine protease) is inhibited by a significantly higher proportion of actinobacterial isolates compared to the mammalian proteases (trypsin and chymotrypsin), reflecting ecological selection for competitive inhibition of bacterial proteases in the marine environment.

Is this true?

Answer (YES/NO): NO